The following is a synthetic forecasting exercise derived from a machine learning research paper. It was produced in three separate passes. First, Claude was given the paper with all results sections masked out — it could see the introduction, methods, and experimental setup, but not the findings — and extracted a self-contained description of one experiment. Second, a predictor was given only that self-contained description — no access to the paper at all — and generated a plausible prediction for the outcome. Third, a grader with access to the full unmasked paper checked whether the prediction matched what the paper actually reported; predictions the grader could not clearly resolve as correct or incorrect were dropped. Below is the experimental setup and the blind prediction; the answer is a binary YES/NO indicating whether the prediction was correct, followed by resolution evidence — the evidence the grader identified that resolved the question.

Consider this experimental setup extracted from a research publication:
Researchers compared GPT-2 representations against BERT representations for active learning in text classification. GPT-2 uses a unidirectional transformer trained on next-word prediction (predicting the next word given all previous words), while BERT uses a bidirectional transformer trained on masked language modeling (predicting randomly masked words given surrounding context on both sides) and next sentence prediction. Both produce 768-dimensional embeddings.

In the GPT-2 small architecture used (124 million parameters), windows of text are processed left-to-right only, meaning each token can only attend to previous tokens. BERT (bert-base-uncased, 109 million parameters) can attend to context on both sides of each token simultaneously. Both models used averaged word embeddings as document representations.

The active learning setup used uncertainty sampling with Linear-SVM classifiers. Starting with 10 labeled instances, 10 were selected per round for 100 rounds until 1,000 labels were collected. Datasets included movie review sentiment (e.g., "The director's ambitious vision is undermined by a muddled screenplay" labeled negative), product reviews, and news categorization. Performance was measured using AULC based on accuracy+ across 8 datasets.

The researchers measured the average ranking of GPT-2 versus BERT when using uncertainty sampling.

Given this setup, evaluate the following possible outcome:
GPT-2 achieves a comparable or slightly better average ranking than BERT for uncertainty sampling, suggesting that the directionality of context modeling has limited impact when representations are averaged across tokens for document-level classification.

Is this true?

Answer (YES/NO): YES